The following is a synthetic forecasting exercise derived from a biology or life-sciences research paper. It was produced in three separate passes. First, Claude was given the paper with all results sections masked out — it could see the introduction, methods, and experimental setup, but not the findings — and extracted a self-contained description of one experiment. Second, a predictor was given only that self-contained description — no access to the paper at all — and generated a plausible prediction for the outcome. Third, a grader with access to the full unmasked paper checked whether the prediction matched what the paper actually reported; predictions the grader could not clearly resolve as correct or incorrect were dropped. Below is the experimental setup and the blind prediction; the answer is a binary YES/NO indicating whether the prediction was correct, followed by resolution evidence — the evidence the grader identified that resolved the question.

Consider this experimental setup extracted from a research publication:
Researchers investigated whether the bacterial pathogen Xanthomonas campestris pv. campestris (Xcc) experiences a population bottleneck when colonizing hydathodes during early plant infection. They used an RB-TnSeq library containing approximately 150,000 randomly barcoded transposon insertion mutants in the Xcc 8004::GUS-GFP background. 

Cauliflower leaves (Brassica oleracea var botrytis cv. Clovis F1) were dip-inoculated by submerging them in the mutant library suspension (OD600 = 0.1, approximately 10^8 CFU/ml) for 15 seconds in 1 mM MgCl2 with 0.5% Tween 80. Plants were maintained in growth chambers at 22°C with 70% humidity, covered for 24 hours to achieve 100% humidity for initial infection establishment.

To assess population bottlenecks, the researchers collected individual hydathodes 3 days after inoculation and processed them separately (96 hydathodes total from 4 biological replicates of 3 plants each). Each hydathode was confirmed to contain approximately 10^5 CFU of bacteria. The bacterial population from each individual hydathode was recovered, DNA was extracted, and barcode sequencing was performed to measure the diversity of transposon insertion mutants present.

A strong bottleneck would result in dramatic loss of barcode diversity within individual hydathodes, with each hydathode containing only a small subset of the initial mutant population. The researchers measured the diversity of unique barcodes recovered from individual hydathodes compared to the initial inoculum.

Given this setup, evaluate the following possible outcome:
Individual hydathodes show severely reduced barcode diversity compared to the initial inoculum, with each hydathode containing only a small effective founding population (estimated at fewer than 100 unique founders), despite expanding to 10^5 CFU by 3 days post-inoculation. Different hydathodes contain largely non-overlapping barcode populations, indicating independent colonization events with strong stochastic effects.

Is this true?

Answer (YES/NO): NO